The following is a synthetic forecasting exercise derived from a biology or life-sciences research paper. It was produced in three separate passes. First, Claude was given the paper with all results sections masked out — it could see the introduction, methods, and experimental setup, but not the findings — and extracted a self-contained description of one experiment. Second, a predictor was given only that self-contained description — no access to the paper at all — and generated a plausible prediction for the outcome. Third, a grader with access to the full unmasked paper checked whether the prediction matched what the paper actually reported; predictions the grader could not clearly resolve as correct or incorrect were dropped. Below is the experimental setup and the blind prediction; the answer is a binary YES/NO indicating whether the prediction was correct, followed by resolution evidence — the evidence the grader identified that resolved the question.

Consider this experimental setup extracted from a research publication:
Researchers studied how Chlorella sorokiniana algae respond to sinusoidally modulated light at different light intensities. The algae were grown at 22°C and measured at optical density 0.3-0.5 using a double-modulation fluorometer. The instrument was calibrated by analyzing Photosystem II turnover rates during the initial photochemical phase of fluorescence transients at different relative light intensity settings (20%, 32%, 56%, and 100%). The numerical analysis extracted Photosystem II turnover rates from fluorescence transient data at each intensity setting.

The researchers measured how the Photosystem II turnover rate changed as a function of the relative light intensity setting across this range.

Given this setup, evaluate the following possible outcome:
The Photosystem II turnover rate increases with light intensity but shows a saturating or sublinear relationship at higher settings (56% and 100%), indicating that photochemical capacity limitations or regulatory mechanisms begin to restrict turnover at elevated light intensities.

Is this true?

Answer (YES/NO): NO